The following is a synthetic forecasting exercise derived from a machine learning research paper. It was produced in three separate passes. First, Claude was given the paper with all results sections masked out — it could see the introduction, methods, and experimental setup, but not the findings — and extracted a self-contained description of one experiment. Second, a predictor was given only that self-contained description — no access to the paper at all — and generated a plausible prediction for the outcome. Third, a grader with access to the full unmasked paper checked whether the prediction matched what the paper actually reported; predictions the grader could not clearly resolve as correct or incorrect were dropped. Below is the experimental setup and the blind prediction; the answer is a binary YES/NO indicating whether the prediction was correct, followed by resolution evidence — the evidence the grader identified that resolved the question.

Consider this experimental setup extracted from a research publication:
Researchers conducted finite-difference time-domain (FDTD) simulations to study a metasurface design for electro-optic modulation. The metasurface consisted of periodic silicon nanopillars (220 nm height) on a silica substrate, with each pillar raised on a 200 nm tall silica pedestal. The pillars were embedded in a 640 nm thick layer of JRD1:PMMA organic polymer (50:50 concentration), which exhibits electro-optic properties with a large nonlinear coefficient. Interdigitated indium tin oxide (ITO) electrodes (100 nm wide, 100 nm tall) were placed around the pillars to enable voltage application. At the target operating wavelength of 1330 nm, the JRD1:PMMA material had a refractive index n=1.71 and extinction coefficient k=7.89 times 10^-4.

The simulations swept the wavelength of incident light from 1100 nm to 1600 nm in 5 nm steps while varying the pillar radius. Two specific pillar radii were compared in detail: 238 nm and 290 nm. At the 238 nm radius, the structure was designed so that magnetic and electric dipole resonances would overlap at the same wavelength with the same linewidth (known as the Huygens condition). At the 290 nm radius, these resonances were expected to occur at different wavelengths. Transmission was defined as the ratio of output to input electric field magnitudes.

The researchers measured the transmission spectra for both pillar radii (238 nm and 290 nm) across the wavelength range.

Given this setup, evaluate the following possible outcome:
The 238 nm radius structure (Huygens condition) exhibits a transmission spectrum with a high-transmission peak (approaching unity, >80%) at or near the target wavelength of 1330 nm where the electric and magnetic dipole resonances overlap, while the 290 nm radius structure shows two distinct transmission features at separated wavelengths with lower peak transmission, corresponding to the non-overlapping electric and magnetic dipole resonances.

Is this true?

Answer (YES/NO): NO